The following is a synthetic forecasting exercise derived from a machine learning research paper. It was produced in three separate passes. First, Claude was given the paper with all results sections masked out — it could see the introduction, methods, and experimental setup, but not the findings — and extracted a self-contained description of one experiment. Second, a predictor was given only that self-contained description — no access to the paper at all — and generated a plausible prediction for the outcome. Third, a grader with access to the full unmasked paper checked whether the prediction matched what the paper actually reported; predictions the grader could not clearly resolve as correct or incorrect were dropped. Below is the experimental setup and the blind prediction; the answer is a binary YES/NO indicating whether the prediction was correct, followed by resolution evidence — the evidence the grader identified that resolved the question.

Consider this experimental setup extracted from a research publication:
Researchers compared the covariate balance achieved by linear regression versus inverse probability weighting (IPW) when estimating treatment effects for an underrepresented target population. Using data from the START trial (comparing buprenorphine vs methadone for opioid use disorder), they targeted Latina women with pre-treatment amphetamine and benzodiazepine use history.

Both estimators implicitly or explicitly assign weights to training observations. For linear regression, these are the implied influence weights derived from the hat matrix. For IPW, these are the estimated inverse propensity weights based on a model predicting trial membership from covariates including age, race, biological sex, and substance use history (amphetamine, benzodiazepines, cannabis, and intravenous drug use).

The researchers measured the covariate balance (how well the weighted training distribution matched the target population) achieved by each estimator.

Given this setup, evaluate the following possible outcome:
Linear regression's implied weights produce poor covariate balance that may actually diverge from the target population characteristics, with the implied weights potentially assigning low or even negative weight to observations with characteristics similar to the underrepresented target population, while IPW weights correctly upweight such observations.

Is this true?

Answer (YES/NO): NO